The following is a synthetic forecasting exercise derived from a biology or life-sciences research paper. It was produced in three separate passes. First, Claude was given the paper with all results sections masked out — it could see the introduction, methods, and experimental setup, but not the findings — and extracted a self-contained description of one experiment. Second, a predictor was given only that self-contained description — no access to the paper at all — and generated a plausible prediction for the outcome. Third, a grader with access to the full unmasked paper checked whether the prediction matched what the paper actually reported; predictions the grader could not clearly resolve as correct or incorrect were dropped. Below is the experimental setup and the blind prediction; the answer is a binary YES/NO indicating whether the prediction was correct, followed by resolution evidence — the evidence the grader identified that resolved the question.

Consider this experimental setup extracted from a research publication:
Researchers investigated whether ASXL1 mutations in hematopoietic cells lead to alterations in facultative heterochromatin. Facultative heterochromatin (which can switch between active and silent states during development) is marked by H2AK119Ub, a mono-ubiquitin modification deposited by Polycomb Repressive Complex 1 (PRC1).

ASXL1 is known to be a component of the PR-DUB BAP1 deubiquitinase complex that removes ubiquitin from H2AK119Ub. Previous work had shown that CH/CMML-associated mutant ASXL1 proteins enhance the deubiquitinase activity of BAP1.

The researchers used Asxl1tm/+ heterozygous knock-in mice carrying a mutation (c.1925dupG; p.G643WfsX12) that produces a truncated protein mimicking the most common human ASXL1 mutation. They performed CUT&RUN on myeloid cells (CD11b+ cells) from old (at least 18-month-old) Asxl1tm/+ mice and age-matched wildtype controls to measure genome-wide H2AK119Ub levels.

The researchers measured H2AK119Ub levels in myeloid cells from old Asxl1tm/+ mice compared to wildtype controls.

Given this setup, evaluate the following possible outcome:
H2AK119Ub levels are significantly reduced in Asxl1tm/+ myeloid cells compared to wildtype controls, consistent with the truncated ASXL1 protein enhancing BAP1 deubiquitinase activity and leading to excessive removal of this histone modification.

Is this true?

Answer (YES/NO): YES